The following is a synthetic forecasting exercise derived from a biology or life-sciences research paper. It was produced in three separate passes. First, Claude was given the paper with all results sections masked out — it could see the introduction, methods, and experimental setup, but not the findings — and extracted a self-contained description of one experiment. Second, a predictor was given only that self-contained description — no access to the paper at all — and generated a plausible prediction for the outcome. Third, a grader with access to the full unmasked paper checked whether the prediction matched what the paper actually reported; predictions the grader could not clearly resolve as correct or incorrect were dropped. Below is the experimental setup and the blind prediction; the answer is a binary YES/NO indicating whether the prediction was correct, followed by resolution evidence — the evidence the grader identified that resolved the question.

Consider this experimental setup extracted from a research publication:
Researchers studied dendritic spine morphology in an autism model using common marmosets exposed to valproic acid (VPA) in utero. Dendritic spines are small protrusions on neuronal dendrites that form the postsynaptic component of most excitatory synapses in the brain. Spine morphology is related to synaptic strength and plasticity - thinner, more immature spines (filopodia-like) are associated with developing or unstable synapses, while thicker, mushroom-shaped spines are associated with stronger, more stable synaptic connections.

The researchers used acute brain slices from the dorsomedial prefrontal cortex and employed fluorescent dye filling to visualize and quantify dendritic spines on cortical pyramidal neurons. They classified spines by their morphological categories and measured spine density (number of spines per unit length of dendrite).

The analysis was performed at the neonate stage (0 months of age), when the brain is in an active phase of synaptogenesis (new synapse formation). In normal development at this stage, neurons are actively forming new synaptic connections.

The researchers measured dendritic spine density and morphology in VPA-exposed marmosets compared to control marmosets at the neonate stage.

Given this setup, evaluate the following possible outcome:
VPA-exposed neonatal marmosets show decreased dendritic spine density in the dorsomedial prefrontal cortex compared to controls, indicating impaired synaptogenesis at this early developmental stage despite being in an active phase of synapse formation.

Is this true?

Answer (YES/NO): YES